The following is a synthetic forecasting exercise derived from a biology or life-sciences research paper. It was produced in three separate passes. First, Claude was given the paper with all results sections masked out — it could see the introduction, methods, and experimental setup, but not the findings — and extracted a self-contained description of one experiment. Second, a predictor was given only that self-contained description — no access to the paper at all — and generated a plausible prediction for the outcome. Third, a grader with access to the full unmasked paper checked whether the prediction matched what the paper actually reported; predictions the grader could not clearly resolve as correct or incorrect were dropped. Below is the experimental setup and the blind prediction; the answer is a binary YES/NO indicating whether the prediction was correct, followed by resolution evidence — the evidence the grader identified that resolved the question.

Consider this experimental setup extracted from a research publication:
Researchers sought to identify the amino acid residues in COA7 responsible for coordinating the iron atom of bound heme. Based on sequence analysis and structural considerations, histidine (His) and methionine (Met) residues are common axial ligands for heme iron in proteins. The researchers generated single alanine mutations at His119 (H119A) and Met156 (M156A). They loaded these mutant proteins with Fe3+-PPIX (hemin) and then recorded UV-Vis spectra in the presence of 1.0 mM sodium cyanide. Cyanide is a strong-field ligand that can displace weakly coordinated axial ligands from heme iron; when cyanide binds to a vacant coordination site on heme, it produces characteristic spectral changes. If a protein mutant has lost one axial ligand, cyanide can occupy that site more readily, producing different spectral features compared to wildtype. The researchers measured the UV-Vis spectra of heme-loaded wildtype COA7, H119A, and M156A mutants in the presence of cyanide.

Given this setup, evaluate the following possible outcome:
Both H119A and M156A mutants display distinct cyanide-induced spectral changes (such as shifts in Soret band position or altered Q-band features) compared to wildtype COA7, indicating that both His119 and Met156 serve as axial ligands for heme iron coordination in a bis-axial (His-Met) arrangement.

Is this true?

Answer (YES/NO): YES